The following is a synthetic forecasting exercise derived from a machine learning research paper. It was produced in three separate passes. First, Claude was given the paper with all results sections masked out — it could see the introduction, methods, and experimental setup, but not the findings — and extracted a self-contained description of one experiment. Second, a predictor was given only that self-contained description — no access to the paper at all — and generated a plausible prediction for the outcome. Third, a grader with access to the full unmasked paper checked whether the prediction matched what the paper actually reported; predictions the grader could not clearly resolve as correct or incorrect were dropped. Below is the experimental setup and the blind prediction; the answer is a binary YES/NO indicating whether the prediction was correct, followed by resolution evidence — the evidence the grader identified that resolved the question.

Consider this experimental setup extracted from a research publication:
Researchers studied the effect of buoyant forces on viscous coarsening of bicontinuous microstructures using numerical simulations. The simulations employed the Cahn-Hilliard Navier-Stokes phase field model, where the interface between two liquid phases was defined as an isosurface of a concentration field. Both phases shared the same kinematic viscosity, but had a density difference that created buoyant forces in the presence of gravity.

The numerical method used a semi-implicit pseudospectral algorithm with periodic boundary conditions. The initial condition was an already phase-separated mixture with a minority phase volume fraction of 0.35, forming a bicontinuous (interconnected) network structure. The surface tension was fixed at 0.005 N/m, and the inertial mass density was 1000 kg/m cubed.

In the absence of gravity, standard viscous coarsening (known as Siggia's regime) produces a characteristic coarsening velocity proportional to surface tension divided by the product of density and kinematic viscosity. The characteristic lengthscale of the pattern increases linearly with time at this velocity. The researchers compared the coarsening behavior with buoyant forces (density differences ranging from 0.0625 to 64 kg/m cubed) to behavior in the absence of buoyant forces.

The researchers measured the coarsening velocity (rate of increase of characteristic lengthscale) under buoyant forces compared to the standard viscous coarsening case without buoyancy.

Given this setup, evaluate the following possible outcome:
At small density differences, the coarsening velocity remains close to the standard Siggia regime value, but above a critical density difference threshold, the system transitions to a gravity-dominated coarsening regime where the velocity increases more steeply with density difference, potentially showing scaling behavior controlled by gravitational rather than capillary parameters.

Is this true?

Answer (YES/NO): NO